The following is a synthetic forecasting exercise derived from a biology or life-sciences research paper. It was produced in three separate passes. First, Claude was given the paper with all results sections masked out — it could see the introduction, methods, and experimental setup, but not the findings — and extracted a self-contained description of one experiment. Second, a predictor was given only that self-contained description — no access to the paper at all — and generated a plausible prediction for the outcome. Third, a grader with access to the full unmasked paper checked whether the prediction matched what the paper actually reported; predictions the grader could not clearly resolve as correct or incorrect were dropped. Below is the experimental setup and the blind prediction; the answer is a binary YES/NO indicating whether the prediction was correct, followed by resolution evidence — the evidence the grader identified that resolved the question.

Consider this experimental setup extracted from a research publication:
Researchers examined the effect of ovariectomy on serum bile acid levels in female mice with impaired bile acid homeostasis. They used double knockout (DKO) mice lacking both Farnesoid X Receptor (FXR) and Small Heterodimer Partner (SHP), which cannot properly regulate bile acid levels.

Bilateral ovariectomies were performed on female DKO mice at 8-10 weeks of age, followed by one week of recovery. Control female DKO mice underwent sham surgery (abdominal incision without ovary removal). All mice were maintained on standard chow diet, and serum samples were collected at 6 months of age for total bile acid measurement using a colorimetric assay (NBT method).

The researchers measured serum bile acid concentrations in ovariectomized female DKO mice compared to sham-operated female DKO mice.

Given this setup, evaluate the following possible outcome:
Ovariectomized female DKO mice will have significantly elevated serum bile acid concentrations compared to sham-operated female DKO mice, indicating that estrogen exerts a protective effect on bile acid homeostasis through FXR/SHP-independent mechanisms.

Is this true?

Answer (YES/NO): YES